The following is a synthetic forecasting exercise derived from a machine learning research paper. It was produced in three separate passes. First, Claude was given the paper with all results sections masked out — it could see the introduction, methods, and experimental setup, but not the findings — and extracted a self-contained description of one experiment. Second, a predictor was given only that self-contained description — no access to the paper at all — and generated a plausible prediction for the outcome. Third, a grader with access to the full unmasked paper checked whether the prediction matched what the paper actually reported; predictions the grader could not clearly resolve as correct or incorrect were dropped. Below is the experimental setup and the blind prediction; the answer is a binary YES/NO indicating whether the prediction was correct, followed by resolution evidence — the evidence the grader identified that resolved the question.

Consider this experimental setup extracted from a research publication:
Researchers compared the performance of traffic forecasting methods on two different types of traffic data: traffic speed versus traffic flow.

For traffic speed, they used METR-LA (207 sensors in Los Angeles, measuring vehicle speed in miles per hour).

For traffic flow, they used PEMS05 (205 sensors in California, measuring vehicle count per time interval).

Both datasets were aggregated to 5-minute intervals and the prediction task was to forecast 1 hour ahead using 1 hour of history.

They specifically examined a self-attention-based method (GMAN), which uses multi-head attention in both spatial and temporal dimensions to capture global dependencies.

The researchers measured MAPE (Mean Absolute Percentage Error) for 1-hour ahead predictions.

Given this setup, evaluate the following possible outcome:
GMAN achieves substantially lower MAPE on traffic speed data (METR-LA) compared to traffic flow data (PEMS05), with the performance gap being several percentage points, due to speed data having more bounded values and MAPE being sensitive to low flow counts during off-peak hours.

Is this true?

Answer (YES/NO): NO